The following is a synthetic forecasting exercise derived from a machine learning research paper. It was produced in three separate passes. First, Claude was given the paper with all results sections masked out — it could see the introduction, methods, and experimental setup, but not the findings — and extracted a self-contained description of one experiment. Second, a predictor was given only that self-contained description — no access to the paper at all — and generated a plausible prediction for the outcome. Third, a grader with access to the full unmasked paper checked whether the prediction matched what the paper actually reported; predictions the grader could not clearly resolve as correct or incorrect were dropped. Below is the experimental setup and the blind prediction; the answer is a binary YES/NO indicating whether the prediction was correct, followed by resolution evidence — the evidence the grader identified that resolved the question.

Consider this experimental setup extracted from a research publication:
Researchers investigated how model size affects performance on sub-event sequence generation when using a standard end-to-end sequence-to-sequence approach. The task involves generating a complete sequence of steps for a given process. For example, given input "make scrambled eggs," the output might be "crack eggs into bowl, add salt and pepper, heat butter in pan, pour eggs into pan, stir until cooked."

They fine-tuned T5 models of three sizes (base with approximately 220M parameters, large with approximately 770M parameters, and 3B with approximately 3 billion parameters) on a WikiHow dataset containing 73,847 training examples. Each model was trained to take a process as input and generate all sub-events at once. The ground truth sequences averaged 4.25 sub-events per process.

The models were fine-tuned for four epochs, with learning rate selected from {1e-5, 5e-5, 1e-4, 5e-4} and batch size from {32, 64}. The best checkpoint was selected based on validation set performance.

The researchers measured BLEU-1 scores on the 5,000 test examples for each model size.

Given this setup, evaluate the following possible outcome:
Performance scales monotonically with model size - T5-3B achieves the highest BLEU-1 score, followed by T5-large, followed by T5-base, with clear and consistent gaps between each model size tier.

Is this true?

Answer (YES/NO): YES